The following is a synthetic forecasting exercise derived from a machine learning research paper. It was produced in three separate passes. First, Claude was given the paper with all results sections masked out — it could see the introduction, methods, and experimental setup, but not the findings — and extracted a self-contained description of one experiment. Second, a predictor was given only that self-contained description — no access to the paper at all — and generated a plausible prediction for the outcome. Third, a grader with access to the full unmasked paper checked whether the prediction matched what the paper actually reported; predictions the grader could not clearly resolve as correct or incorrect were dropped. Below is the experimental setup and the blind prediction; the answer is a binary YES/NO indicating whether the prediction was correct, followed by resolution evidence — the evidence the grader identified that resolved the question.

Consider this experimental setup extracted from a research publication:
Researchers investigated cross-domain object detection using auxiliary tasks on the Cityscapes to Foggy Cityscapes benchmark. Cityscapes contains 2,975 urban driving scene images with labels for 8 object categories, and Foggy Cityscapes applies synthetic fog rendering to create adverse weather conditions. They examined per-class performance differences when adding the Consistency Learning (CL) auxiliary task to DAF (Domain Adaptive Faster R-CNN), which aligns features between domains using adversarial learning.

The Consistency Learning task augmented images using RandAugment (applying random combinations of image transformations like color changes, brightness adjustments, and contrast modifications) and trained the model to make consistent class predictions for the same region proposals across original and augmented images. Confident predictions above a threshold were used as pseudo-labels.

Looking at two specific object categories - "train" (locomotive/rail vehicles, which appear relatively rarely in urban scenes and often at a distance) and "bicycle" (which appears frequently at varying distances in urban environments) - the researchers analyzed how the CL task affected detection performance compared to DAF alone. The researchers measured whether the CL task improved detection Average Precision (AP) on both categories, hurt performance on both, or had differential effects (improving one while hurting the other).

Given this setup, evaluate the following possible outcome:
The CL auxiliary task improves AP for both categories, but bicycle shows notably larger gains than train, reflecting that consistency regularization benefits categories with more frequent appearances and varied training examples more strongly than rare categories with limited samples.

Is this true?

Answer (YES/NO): NO